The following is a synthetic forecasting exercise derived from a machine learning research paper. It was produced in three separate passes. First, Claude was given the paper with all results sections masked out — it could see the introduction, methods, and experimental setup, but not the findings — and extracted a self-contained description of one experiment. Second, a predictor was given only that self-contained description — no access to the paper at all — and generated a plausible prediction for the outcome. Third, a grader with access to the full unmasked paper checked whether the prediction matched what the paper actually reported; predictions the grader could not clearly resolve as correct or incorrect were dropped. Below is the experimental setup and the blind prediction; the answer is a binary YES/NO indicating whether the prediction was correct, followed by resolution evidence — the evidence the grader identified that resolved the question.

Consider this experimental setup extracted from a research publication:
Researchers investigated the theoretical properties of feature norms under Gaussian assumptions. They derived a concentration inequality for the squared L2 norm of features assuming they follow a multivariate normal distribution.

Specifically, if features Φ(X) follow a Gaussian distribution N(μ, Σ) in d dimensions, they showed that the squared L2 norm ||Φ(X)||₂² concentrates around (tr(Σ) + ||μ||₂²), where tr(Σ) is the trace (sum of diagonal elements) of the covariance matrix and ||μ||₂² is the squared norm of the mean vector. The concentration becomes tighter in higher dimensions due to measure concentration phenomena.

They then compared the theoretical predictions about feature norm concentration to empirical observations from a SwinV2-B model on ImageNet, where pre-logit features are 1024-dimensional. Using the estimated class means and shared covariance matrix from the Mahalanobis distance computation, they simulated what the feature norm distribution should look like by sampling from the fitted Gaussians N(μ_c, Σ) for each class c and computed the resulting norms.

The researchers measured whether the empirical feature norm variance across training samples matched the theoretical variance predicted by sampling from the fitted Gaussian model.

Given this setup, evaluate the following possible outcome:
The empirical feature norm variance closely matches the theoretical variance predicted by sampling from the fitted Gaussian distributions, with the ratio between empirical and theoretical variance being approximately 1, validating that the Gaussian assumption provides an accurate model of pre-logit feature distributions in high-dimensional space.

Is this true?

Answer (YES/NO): NO